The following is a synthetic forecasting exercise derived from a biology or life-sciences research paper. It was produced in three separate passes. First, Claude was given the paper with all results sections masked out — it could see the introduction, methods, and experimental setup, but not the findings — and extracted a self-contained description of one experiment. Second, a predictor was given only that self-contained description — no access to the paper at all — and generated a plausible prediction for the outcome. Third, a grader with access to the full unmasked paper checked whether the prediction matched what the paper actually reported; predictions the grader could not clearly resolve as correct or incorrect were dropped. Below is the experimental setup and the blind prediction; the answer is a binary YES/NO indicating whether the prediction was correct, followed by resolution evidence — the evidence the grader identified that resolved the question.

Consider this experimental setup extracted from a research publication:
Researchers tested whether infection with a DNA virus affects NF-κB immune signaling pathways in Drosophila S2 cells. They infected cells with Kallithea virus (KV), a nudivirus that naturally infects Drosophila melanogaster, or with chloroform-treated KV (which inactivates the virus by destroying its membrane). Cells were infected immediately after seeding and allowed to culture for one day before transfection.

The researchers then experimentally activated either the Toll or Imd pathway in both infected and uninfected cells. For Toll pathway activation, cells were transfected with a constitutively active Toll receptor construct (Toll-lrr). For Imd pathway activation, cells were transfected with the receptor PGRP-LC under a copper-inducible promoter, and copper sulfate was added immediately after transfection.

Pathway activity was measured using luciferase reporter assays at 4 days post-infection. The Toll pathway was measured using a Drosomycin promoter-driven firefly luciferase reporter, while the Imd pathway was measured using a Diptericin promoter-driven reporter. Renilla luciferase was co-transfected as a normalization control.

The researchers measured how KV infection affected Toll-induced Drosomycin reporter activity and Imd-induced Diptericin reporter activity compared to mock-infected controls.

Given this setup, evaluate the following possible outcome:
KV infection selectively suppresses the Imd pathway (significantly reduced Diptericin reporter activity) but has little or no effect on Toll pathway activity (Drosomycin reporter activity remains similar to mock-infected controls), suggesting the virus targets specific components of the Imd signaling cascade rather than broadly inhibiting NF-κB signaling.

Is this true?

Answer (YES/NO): NO